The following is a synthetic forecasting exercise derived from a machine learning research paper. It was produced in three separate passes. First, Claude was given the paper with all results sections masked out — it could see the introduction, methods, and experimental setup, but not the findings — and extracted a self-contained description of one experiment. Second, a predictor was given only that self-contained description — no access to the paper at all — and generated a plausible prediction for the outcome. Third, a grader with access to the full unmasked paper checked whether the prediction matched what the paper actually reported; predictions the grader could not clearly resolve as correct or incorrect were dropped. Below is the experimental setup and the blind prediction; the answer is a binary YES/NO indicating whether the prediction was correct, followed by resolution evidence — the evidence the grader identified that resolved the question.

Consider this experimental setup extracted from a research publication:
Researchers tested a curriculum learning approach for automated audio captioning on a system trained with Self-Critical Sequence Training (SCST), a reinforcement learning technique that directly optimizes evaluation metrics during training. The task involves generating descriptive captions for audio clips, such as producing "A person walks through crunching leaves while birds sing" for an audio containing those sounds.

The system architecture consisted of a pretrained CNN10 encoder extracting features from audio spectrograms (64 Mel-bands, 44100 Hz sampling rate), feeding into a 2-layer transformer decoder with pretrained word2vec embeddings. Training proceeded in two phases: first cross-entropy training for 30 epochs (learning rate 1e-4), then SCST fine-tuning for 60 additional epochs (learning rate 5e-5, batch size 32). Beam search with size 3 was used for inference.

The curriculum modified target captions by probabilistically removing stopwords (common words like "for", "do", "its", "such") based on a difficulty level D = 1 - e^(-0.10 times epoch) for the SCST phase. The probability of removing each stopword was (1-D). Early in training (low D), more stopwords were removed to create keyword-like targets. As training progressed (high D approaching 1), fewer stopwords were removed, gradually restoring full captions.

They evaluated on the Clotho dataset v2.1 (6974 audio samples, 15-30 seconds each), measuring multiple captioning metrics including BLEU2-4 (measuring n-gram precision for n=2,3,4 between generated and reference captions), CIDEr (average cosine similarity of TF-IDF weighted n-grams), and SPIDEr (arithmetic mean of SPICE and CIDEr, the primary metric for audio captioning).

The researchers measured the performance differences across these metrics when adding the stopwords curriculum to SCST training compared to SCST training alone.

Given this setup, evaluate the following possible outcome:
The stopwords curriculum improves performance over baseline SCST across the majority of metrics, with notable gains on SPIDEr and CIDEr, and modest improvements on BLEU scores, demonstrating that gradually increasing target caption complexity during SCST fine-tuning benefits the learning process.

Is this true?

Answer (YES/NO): NO